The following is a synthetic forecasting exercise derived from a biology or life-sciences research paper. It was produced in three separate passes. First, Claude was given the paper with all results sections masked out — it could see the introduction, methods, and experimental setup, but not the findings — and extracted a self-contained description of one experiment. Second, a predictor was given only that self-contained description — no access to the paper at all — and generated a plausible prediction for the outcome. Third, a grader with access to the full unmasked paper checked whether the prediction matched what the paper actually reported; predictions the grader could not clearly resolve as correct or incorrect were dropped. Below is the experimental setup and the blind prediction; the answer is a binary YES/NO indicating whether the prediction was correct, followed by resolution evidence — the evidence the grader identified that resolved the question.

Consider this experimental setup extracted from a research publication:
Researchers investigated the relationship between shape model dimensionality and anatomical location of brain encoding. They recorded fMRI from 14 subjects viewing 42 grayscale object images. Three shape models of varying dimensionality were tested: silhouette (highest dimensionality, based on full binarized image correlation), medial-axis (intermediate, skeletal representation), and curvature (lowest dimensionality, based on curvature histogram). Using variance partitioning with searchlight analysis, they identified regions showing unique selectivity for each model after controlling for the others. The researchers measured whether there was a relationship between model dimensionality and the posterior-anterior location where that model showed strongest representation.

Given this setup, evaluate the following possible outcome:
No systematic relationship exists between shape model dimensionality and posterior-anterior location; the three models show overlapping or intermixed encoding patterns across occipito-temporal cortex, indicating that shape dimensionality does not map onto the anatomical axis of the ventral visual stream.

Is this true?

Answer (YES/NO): NO